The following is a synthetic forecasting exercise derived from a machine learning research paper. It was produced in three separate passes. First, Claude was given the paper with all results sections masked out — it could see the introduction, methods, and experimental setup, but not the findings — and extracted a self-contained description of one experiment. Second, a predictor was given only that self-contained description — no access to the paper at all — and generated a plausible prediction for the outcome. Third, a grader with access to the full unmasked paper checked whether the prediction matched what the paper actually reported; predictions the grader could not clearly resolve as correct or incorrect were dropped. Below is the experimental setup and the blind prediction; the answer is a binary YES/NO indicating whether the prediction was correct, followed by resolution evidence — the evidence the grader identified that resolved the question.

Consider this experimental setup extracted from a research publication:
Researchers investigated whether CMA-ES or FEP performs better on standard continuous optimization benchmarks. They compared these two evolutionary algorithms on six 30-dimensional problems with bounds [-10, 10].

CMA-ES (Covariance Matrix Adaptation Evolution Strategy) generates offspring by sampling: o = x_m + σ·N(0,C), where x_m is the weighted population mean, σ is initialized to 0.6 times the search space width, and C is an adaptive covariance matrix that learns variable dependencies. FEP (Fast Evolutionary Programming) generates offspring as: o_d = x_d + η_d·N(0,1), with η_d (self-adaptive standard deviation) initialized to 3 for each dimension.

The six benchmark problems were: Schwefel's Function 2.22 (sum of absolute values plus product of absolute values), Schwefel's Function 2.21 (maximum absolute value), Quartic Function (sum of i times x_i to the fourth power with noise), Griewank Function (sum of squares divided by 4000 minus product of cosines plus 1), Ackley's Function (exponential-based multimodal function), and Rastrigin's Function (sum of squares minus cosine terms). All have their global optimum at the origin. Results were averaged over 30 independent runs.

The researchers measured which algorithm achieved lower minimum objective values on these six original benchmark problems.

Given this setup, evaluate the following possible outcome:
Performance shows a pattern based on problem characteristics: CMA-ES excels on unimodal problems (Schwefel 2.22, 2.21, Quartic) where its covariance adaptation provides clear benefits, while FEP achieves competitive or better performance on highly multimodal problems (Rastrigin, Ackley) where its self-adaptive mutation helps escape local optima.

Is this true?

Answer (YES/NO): NO